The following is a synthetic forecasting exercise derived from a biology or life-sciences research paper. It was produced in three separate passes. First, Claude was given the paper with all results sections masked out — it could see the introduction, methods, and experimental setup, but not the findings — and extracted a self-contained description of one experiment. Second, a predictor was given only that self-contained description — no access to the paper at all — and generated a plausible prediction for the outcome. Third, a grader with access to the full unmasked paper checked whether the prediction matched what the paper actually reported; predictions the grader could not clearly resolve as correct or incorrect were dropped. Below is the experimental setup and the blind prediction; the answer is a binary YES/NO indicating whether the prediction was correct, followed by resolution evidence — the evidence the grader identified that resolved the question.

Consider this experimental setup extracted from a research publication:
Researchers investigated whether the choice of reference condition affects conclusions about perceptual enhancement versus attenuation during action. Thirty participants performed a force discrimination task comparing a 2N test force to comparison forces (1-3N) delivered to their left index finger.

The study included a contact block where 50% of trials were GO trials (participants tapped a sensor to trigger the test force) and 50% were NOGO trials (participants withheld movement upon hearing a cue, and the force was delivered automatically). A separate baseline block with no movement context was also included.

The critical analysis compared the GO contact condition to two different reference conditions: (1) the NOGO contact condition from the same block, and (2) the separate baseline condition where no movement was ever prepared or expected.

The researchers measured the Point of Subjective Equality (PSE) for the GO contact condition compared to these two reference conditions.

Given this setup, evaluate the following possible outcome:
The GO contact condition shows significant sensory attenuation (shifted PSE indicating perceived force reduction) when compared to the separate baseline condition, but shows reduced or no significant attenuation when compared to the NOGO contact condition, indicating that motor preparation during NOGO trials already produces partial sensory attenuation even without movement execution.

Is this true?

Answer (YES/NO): NO